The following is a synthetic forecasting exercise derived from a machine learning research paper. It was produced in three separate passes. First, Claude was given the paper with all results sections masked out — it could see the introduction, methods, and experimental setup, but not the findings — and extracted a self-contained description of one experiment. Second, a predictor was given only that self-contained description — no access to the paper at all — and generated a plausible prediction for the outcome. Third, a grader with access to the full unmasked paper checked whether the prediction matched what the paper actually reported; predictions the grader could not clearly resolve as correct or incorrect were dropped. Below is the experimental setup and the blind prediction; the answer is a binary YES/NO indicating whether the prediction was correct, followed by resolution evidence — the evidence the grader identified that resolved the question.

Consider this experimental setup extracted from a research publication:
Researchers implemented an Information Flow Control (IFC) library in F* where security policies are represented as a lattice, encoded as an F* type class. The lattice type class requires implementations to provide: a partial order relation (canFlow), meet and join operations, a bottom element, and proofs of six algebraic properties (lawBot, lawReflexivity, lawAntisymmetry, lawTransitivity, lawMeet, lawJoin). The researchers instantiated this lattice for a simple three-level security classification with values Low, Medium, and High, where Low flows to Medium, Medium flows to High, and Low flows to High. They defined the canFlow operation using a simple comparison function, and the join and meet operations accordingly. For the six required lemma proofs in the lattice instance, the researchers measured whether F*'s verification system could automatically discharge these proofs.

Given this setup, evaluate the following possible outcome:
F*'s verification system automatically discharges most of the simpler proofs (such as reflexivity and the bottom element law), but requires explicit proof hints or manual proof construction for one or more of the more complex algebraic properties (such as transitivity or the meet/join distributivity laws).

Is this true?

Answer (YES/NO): NO